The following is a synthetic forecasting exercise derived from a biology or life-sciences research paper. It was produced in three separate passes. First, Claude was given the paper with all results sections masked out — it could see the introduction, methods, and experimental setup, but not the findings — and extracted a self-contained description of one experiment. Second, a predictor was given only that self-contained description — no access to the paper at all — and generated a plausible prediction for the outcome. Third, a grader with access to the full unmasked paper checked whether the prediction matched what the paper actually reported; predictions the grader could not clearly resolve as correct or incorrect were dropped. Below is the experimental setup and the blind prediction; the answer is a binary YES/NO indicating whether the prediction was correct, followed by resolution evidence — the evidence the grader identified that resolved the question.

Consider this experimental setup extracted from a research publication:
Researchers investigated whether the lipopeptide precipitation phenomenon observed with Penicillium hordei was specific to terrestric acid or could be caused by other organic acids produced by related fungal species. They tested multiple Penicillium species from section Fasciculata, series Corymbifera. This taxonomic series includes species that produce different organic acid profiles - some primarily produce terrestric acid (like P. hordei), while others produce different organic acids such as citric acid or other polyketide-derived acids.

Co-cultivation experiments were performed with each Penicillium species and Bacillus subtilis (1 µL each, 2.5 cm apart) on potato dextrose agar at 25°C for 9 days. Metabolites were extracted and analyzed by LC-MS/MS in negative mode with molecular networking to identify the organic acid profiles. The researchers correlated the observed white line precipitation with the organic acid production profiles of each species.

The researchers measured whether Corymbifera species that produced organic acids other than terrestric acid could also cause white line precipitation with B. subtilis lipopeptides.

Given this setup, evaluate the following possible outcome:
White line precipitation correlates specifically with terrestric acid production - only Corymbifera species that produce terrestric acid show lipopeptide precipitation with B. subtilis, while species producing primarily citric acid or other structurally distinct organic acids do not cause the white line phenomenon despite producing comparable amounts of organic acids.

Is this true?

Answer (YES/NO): NO